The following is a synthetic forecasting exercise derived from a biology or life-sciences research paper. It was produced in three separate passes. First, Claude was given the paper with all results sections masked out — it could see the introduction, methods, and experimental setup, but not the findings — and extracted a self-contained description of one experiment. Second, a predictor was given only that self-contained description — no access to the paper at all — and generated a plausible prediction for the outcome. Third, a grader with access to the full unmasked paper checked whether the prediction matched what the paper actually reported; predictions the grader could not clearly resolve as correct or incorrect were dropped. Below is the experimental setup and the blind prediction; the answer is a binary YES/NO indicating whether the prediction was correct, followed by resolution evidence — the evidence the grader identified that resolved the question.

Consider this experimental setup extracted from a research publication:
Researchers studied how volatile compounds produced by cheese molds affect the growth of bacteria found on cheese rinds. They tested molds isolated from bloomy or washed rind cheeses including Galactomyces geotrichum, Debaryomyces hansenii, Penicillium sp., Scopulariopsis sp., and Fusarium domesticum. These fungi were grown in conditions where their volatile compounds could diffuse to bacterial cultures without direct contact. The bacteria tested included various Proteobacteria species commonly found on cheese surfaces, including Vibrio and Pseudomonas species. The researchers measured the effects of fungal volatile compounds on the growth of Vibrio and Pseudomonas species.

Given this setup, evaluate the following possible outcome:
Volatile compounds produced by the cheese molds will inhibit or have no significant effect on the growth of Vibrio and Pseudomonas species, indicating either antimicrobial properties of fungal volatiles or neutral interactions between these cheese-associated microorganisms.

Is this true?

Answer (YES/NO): NO